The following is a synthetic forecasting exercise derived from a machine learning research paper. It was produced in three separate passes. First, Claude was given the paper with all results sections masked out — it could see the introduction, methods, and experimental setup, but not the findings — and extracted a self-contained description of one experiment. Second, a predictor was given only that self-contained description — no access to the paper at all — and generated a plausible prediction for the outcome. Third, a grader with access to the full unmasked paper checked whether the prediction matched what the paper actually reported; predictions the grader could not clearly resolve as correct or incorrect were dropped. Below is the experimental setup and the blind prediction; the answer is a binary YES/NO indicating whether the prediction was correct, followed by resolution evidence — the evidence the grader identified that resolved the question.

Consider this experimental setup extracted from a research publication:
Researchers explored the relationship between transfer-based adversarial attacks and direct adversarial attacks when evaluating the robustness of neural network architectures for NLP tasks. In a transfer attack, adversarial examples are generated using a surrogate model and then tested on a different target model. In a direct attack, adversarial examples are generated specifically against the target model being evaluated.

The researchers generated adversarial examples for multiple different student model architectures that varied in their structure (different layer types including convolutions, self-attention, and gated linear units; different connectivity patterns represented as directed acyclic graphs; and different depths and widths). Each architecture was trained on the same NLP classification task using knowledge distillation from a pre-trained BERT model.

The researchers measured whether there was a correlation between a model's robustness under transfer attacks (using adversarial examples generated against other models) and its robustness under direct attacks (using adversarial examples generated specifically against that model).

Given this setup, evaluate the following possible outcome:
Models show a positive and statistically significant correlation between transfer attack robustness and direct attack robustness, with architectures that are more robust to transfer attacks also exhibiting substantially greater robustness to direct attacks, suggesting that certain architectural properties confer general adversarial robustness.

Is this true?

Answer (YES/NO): NO